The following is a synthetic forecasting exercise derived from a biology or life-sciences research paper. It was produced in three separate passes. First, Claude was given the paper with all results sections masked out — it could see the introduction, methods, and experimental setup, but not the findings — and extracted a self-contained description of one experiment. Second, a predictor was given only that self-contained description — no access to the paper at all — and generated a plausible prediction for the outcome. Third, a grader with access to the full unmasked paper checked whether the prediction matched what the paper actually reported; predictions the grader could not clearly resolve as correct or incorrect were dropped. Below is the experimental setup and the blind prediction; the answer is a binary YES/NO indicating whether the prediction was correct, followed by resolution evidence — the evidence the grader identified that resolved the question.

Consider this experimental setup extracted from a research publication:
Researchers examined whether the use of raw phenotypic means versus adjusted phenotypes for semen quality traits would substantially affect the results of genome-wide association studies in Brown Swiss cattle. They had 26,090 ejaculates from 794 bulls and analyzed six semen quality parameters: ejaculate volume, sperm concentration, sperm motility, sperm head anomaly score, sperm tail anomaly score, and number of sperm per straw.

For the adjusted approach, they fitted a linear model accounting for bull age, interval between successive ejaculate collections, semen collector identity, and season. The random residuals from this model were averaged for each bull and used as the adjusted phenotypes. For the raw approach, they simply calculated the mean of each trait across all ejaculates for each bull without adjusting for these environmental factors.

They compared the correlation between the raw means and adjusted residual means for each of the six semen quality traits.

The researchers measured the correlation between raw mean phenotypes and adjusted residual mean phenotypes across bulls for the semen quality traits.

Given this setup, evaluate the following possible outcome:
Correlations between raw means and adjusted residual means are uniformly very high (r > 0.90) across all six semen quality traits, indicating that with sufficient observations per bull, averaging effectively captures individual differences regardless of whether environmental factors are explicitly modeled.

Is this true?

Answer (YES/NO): YES